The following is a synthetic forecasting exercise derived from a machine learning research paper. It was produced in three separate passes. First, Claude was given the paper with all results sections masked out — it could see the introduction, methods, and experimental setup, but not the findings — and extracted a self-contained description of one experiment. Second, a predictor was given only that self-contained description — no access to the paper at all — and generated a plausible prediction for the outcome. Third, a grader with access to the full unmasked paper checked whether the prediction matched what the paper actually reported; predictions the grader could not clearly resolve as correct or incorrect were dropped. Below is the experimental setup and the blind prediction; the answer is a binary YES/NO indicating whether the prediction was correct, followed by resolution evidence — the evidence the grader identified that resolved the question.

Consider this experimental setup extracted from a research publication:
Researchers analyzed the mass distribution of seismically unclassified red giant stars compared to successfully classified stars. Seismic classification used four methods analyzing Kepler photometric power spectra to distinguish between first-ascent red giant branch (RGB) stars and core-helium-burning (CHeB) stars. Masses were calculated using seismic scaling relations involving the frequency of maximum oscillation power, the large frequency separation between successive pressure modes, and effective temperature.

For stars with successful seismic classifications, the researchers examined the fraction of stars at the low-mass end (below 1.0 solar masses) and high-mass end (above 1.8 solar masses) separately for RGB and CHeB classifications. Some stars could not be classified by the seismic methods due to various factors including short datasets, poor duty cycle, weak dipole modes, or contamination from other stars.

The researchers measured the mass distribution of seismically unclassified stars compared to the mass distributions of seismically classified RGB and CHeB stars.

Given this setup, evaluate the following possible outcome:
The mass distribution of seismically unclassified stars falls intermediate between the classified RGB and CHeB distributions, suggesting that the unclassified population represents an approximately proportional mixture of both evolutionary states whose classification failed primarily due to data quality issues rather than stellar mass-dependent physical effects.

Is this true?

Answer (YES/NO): NO